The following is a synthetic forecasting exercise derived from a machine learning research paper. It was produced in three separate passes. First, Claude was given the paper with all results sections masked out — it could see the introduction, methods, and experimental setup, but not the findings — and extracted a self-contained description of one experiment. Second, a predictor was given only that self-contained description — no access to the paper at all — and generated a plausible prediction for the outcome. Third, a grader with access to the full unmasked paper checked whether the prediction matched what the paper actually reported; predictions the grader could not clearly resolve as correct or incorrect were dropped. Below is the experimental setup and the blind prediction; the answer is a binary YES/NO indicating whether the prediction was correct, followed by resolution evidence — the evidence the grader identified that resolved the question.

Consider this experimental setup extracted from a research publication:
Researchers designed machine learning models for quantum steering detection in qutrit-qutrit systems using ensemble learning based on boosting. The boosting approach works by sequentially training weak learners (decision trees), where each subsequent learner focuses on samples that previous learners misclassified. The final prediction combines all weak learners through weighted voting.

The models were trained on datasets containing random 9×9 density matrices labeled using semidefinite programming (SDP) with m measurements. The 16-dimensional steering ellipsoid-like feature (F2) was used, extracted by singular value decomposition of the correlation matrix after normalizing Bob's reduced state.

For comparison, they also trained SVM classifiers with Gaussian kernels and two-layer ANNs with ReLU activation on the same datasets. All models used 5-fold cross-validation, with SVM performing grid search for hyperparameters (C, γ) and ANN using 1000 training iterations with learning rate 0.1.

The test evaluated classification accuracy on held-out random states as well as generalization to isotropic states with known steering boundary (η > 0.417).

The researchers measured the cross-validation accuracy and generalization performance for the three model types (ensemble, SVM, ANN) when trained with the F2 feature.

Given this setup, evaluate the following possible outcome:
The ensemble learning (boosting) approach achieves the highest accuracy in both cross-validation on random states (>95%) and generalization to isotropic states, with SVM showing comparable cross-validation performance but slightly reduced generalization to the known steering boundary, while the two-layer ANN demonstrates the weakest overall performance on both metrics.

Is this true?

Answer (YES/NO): NO